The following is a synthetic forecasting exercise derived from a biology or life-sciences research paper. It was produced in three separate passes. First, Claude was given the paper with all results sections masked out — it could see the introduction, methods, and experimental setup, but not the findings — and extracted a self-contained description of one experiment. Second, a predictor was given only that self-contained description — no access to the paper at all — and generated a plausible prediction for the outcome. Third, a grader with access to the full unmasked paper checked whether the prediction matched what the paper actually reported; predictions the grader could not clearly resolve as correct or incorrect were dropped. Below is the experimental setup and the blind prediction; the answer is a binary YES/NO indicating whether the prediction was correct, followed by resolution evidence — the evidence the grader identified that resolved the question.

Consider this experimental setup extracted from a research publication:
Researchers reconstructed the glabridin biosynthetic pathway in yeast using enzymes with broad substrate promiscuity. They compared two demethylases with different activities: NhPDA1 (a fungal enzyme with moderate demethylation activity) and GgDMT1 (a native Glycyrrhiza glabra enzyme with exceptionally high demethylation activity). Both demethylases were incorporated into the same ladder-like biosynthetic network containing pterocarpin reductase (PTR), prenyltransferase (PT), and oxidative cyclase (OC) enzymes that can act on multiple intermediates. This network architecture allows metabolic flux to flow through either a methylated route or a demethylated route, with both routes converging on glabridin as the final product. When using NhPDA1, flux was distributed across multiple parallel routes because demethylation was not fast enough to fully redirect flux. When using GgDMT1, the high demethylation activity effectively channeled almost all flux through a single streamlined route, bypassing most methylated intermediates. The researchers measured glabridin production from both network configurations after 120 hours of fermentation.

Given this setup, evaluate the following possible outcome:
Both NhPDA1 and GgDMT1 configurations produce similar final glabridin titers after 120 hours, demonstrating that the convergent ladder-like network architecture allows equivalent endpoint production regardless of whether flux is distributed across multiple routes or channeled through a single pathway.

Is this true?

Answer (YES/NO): NO